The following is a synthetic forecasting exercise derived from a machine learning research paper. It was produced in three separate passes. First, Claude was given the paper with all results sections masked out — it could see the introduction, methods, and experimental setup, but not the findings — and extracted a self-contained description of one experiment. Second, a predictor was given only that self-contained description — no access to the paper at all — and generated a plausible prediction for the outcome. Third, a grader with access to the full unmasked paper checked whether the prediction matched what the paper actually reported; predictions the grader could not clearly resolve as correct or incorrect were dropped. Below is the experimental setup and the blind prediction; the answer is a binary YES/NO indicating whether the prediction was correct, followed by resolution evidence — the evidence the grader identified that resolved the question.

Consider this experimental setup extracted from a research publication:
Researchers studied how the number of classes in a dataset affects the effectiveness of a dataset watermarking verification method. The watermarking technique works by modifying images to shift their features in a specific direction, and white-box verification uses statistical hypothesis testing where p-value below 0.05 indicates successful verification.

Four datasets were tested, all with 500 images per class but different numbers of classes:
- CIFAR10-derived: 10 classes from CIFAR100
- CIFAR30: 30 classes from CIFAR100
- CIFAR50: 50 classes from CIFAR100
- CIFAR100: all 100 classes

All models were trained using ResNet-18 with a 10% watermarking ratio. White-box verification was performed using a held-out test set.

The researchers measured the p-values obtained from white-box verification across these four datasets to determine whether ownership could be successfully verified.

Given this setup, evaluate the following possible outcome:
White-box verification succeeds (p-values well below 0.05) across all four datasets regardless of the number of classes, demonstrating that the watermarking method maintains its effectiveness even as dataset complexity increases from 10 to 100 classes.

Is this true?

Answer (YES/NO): NO